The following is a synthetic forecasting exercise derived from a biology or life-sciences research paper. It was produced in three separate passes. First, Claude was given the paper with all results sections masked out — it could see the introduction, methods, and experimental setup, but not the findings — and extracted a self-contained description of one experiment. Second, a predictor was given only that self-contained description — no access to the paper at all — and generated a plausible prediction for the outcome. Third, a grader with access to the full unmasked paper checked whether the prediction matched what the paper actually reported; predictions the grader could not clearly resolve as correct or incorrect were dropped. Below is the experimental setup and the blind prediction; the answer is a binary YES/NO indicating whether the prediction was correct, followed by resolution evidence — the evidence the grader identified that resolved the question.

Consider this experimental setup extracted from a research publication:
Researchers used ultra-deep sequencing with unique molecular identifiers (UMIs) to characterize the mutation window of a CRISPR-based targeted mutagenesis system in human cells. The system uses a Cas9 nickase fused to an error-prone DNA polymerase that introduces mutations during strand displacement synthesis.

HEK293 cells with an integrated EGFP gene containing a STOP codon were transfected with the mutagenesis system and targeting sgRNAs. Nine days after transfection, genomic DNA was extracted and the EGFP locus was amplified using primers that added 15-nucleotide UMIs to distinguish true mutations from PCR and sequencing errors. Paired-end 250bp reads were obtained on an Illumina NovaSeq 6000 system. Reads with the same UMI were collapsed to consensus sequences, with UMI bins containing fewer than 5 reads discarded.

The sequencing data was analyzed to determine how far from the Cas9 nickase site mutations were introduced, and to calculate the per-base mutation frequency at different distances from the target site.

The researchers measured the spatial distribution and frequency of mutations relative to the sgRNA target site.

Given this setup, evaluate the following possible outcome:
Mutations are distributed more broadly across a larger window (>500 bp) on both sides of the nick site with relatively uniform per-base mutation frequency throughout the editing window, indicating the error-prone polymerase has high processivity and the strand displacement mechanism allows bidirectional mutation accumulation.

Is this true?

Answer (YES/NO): NO